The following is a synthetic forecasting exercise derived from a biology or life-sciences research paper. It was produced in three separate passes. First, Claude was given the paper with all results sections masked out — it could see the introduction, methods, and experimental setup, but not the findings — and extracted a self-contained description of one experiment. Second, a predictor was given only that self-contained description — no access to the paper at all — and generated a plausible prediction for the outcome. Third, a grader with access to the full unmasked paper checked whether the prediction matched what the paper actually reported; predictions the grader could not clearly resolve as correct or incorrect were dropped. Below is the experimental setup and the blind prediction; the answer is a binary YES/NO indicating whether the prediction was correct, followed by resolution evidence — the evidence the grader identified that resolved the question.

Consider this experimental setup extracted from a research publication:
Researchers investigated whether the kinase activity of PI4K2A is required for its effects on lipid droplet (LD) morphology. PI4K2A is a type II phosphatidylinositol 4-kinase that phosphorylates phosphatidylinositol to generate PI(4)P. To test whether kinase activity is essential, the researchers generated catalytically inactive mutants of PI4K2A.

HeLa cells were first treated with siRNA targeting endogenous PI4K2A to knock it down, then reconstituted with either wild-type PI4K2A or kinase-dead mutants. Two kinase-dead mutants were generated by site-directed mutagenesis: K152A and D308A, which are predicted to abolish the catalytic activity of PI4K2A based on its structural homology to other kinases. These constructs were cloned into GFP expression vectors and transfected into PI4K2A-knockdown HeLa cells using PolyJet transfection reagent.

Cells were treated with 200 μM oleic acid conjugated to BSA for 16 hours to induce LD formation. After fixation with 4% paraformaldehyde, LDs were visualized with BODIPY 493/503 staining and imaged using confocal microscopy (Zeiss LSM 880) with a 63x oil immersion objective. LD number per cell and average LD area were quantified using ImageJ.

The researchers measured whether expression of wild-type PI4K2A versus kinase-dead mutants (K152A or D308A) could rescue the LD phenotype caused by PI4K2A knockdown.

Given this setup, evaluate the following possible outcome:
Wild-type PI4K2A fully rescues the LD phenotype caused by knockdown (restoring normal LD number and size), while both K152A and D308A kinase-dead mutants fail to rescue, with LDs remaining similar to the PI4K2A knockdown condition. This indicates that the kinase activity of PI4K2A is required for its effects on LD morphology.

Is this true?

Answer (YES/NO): YES